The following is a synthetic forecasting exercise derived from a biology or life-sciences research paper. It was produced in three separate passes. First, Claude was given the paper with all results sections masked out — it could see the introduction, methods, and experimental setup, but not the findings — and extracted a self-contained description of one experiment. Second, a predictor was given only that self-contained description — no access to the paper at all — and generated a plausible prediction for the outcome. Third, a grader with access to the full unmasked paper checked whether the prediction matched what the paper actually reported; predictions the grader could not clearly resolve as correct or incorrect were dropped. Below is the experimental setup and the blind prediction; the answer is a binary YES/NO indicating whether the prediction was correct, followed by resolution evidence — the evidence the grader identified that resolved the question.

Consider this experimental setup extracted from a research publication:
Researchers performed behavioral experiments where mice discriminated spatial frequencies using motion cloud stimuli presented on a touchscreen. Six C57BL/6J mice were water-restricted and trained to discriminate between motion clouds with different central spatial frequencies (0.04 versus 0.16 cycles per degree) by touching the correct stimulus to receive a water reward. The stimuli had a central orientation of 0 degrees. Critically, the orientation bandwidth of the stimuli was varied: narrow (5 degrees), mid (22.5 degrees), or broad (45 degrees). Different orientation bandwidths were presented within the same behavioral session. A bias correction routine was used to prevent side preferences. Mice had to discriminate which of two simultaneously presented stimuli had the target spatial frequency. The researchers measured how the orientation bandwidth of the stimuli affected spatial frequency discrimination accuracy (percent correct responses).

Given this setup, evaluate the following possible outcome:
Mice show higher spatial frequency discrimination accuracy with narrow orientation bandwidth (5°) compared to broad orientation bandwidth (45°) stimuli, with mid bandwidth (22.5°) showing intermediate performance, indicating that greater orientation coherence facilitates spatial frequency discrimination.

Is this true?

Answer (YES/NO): NO